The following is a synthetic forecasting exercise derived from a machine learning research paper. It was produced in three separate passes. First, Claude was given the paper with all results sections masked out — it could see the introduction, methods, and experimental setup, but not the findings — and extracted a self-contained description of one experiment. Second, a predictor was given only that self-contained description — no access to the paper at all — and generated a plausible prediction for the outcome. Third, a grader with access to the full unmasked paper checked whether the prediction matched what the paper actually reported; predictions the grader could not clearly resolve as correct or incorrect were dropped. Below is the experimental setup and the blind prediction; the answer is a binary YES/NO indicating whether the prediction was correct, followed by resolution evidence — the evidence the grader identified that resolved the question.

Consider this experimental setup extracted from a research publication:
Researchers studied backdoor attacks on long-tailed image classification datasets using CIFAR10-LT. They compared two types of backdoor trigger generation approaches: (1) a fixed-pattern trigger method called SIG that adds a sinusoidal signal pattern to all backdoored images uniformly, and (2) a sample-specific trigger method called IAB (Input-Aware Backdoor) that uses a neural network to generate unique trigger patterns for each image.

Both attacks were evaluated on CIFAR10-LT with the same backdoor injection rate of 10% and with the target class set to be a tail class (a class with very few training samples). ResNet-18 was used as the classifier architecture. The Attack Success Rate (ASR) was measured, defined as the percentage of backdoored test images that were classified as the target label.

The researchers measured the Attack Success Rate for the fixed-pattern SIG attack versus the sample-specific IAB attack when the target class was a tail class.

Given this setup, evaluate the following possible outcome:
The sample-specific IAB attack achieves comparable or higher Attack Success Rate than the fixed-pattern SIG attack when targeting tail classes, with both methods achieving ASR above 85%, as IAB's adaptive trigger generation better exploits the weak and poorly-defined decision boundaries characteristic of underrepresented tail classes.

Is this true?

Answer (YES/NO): NO